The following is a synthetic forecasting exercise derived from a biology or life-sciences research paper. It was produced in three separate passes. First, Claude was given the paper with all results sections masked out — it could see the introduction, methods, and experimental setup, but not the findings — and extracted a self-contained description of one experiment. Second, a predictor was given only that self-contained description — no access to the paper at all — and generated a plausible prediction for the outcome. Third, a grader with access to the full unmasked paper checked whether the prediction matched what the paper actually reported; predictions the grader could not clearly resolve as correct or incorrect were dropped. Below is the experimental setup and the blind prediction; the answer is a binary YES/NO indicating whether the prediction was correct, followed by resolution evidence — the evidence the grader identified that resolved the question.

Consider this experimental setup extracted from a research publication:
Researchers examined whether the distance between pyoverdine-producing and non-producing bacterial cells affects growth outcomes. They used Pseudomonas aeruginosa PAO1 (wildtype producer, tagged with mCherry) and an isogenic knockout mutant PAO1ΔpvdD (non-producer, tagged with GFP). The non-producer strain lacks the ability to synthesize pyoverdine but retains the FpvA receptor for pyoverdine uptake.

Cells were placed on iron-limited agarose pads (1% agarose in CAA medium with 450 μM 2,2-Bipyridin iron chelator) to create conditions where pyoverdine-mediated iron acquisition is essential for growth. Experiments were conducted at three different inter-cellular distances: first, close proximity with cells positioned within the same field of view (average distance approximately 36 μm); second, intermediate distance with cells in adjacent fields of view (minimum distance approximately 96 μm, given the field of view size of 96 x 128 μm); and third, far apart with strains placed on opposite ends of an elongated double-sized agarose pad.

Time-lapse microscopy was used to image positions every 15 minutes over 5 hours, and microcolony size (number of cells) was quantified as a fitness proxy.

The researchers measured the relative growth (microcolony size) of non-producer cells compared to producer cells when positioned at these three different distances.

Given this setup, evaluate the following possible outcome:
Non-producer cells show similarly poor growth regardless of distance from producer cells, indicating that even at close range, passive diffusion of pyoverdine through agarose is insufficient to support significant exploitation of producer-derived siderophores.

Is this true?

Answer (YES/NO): NO